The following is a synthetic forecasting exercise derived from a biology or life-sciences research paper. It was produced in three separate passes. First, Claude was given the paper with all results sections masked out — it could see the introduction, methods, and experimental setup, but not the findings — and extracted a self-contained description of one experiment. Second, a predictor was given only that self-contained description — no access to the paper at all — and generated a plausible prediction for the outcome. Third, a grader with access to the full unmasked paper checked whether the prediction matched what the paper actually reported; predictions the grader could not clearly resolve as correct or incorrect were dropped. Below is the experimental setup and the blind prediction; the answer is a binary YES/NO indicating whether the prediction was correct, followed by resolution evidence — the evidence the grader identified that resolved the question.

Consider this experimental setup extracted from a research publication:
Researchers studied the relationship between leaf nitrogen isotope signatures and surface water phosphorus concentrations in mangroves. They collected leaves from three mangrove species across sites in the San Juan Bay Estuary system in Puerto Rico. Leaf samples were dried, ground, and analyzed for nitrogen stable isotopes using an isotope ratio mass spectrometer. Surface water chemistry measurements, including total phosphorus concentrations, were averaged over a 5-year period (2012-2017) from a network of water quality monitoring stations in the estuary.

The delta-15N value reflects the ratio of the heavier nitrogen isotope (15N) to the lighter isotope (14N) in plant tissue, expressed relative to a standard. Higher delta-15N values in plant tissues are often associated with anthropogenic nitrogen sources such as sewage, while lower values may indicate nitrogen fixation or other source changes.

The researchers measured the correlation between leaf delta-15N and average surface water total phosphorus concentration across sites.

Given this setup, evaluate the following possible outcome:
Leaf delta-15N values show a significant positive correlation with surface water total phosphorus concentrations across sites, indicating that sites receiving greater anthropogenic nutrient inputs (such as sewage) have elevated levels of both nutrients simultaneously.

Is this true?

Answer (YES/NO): NO